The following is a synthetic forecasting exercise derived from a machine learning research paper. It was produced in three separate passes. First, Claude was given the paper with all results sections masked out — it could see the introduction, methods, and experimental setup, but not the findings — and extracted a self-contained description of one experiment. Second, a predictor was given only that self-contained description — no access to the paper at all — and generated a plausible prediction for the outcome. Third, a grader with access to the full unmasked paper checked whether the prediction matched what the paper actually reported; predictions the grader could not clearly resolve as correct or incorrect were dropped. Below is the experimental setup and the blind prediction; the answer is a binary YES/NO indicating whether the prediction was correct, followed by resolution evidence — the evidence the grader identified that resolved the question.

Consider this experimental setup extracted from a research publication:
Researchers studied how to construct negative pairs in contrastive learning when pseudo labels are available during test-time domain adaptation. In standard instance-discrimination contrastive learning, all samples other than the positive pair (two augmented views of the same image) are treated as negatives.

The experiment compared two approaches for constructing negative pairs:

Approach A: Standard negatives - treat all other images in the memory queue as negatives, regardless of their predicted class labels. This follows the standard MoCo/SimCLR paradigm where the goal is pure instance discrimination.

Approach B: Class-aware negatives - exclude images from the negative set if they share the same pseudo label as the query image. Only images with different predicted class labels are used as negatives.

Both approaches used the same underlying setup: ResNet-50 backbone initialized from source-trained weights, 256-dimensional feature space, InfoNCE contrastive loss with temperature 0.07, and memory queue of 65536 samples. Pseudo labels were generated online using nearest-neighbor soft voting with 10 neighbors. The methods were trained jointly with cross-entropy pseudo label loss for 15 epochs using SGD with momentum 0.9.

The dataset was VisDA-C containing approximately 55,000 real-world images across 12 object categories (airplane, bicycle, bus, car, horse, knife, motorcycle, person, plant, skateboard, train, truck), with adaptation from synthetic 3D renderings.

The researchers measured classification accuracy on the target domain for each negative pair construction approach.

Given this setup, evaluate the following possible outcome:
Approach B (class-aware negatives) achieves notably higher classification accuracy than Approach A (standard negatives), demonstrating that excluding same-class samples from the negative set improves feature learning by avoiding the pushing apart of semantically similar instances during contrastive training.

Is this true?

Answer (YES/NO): YES